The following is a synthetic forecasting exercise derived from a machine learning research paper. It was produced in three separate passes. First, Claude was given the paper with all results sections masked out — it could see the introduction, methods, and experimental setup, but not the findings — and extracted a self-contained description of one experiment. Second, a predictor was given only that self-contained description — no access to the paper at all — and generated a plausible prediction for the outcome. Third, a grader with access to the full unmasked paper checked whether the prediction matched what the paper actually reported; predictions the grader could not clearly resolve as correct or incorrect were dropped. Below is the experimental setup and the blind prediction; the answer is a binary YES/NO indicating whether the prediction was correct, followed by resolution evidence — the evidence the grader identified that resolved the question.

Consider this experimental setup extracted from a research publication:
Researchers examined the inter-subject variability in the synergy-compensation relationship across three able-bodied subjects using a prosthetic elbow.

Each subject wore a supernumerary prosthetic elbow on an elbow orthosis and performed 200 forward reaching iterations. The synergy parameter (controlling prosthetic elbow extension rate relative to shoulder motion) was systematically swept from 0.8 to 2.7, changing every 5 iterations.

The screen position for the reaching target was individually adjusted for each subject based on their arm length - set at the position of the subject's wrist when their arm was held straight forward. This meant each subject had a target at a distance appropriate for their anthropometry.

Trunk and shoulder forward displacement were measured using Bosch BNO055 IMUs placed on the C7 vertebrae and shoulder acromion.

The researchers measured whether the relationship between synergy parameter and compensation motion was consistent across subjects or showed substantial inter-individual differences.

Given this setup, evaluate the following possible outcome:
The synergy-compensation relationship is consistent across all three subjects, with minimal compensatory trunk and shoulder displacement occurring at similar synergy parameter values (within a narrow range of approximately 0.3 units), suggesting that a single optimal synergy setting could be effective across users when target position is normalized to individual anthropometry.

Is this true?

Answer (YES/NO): NO